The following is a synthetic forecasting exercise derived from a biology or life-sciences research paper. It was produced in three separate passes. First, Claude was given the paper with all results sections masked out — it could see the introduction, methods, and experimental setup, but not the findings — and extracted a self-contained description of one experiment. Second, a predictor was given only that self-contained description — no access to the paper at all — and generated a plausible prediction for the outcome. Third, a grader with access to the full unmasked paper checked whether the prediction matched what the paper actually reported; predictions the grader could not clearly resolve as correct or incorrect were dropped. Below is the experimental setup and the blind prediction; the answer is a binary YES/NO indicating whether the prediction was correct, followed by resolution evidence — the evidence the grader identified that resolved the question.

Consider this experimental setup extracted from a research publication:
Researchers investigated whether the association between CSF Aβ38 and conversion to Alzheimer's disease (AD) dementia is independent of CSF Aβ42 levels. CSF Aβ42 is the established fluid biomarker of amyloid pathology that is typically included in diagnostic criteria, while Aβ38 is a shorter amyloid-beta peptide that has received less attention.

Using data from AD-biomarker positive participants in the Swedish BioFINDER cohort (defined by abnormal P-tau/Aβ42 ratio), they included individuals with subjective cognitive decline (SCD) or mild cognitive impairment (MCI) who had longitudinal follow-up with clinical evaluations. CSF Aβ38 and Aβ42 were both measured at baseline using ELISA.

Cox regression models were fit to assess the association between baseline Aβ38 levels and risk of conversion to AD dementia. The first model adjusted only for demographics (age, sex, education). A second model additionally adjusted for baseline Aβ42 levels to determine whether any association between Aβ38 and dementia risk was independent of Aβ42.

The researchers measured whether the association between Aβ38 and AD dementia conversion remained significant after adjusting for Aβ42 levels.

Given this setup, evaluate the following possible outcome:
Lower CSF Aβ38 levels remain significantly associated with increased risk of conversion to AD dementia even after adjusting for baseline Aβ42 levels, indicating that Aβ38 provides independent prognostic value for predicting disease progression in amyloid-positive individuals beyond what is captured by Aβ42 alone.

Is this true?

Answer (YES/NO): NO